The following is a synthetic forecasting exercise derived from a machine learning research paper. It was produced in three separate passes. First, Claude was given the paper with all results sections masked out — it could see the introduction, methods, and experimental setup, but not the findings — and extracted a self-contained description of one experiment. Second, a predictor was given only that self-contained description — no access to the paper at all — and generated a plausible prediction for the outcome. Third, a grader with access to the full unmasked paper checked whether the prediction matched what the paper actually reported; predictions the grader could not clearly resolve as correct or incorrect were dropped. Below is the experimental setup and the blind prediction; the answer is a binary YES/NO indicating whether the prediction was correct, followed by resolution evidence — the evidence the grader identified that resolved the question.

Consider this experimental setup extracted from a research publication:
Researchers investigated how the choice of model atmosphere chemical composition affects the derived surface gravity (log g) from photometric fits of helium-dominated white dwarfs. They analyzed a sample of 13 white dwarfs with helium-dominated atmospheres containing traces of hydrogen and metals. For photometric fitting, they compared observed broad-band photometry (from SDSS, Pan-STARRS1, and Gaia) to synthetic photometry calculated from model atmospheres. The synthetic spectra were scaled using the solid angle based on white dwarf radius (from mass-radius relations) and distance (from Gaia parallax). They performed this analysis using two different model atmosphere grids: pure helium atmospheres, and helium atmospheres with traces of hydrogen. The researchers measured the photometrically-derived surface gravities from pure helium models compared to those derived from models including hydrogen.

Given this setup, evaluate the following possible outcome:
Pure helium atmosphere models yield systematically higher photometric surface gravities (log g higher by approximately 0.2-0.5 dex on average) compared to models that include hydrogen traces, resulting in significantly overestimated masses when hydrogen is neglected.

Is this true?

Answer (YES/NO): NO